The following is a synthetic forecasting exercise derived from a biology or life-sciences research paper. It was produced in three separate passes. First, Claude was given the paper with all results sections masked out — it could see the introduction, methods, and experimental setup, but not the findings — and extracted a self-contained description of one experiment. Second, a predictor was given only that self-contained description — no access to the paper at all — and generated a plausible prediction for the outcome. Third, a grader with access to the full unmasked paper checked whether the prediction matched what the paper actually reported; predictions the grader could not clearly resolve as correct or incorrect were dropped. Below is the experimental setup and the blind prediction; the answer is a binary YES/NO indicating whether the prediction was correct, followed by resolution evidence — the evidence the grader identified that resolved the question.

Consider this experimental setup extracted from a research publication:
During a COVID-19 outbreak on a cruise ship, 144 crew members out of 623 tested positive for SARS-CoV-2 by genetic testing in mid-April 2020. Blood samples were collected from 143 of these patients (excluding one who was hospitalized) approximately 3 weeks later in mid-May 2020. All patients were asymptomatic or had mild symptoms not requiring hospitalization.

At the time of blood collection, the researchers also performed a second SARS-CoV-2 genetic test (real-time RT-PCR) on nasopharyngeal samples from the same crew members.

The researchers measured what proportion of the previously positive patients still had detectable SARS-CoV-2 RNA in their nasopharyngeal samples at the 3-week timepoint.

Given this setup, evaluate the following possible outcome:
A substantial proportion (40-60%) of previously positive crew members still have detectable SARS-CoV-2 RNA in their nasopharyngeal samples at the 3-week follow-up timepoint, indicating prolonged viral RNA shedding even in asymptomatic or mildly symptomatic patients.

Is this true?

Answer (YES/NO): NO